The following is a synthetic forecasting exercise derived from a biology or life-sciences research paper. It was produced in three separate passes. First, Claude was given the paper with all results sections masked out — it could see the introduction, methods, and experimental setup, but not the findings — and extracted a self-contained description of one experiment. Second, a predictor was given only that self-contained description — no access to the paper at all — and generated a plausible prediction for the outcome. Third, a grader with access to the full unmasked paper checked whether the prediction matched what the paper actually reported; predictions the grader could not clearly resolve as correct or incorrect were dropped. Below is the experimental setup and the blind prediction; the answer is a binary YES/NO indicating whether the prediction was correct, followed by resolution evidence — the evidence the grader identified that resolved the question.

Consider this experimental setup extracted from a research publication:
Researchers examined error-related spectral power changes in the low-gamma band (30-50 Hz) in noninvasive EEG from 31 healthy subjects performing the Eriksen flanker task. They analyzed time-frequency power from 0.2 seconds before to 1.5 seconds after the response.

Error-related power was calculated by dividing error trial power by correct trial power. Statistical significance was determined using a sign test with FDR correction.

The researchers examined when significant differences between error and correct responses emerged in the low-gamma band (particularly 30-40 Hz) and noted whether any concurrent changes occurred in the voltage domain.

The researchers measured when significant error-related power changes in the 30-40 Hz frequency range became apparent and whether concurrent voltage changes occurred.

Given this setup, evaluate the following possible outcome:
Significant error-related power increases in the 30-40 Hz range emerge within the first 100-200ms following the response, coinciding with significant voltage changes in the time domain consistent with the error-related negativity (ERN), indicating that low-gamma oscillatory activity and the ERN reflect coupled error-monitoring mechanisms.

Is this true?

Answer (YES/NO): NO